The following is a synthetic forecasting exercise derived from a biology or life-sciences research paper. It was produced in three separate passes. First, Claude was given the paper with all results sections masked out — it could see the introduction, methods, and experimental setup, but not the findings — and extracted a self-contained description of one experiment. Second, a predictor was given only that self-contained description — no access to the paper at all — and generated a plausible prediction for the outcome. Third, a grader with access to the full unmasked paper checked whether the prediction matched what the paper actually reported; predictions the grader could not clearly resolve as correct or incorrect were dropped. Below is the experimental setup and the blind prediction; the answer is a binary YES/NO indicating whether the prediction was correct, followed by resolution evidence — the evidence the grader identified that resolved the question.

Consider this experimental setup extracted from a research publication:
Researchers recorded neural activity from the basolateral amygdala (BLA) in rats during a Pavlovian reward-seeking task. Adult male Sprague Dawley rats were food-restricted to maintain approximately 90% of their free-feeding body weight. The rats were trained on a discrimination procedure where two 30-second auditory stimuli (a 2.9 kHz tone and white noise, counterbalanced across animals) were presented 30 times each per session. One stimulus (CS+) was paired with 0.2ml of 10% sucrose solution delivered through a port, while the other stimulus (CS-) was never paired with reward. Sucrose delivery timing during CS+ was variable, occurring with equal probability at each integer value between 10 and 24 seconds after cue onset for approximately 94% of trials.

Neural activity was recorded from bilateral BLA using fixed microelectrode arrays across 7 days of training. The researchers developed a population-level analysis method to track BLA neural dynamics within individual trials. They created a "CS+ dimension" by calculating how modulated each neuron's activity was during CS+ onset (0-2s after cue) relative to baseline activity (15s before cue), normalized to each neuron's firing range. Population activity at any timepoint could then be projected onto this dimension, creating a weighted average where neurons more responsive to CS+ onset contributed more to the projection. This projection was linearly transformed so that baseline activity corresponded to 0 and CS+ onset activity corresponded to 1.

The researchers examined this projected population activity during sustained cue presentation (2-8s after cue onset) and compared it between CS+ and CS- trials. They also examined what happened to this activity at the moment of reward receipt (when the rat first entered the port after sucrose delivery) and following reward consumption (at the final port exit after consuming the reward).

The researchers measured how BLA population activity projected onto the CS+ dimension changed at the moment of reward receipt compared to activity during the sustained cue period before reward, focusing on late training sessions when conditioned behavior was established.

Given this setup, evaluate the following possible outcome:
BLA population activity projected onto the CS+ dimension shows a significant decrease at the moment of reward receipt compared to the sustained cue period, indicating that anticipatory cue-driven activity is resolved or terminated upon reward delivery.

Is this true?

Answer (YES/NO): YES